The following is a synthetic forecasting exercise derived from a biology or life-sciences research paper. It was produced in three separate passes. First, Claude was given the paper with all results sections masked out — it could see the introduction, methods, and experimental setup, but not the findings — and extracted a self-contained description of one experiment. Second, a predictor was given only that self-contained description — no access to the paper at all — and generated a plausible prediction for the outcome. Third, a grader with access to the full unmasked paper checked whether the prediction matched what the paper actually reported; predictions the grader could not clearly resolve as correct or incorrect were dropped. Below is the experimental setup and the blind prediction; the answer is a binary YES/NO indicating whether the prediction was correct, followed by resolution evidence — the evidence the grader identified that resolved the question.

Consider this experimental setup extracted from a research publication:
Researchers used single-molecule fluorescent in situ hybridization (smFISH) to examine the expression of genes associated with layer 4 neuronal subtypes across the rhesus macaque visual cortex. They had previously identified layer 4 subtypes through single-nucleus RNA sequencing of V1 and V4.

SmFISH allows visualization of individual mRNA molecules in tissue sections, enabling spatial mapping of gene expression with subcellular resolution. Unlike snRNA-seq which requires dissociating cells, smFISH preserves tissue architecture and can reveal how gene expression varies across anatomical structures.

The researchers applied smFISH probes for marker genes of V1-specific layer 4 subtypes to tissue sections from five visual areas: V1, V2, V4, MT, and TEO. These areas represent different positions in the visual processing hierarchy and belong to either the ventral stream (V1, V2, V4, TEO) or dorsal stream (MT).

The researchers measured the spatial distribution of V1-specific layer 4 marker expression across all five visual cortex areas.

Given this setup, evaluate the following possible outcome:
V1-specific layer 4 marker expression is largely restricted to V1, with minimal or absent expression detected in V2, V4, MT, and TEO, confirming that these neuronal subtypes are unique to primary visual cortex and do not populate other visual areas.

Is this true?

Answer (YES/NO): NO